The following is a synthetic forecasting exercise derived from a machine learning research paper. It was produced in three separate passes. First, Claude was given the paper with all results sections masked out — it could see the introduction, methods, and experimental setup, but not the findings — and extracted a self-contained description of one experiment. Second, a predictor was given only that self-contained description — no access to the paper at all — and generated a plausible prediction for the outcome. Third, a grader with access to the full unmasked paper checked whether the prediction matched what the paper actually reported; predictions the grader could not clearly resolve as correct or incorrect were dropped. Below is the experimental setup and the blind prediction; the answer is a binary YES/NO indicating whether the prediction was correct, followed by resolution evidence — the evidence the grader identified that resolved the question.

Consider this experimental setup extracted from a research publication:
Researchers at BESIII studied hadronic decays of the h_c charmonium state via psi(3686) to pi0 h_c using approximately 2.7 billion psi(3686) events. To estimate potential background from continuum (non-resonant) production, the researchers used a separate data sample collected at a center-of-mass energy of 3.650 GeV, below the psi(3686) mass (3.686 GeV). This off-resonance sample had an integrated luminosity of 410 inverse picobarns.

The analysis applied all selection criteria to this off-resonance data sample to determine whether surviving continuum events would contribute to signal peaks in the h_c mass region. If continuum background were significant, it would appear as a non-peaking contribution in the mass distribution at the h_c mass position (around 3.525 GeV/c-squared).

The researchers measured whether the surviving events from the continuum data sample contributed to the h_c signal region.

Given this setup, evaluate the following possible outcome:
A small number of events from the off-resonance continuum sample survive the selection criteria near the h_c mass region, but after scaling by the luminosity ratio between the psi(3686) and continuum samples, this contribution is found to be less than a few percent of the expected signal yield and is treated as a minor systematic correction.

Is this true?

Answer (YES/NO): NO